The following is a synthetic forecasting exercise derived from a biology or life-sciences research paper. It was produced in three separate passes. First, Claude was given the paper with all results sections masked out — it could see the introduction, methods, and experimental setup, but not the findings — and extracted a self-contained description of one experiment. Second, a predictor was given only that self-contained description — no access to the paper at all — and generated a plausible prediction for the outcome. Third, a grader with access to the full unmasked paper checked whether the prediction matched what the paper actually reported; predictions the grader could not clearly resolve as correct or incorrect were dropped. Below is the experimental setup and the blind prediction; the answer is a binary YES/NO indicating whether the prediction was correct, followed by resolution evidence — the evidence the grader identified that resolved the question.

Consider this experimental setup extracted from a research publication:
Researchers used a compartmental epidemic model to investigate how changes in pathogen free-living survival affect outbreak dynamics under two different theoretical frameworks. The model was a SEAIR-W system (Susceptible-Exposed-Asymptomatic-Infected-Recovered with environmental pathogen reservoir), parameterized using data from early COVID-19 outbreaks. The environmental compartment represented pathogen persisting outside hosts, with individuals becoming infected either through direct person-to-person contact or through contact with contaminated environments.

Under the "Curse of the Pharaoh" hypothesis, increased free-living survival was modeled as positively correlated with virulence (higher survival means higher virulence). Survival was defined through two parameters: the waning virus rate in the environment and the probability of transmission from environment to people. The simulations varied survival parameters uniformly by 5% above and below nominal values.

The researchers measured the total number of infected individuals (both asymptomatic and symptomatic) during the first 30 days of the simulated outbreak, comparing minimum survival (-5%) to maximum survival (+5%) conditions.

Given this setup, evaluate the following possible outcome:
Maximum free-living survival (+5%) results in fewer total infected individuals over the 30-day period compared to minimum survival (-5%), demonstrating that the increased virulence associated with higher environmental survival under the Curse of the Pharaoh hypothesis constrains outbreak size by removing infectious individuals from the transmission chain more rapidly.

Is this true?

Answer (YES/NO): NO